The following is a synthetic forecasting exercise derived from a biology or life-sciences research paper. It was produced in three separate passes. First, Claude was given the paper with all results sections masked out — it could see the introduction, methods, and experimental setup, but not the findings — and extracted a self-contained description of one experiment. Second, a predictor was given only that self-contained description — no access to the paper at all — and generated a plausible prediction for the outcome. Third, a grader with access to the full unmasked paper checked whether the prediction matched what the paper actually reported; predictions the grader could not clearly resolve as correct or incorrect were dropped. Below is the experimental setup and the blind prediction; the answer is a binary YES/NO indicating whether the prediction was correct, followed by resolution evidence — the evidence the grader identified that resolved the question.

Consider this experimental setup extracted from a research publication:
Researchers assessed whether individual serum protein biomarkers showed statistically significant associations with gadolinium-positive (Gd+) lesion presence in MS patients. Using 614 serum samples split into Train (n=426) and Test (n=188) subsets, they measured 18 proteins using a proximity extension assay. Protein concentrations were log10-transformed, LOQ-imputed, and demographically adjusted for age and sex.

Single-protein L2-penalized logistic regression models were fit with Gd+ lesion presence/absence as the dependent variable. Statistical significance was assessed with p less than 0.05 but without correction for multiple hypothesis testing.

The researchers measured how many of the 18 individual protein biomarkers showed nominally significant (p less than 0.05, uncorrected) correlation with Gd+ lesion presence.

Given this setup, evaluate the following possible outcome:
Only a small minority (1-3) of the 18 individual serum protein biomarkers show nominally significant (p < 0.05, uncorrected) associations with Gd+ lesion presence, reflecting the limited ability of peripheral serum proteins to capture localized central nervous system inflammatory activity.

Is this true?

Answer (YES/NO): NO